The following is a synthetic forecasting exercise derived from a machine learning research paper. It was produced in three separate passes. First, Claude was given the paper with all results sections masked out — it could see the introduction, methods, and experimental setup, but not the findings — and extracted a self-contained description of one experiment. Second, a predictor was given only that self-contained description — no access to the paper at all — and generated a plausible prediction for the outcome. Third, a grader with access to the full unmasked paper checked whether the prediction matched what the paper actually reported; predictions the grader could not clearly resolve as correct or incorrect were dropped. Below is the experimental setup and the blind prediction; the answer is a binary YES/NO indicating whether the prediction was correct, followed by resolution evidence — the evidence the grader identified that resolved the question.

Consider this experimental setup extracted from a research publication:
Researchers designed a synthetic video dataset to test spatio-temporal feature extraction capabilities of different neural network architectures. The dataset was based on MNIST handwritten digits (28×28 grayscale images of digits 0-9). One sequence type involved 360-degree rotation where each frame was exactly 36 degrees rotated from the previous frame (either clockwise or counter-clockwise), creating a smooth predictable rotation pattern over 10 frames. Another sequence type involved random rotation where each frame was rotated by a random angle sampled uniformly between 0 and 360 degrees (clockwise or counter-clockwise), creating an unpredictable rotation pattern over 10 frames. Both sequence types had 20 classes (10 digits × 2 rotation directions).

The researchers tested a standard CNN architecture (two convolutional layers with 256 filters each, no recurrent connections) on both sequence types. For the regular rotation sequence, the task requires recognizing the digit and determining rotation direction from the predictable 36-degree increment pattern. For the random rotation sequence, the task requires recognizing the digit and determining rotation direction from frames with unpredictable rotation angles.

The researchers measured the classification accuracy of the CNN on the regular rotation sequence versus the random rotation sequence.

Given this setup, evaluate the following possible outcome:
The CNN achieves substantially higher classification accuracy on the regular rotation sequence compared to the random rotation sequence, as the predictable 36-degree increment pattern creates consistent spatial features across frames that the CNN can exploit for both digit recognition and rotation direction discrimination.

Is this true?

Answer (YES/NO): YES